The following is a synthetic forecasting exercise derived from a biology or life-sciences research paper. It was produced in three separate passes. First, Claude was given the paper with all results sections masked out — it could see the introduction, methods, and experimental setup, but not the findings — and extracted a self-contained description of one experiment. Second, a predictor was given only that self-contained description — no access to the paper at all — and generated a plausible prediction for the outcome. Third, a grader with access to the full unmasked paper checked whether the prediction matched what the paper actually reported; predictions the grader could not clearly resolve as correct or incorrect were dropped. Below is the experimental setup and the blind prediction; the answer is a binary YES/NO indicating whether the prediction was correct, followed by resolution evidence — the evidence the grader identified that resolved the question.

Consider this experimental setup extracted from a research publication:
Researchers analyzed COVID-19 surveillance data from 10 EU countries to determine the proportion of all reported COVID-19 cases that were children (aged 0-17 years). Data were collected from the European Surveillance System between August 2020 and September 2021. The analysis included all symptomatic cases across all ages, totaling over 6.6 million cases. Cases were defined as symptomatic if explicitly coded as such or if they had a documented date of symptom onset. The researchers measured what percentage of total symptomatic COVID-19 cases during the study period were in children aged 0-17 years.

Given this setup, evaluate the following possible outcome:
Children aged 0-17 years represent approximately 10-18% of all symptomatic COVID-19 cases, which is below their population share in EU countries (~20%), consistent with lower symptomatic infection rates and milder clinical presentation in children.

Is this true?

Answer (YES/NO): YES